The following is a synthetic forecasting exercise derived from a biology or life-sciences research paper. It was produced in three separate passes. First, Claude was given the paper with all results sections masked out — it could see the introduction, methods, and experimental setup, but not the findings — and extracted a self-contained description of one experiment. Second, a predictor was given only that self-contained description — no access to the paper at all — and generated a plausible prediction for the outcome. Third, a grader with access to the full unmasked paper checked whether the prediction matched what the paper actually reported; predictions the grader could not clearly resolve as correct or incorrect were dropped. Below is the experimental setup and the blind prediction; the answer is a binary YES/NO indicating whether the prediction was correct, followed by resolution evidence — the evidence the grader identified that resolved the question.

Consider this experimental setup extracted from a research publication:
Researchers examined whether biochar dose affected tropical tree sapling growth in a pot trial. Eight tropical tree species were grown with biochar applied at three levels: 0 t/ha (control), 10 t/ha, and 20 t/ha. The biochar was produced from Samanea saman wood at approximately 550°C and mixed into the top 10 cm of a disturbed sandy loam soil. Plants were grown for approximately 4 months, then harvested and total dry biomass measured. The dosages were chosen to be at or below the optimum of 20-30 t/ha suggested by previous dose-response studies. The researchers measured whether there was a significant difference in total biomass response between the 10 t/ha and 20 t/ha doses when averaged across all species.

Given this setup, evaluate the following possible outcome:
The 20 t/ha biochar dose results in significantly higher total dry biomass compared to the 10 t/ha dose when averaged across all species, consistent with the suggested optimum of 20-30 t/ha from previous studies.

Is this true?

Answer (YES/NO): NO